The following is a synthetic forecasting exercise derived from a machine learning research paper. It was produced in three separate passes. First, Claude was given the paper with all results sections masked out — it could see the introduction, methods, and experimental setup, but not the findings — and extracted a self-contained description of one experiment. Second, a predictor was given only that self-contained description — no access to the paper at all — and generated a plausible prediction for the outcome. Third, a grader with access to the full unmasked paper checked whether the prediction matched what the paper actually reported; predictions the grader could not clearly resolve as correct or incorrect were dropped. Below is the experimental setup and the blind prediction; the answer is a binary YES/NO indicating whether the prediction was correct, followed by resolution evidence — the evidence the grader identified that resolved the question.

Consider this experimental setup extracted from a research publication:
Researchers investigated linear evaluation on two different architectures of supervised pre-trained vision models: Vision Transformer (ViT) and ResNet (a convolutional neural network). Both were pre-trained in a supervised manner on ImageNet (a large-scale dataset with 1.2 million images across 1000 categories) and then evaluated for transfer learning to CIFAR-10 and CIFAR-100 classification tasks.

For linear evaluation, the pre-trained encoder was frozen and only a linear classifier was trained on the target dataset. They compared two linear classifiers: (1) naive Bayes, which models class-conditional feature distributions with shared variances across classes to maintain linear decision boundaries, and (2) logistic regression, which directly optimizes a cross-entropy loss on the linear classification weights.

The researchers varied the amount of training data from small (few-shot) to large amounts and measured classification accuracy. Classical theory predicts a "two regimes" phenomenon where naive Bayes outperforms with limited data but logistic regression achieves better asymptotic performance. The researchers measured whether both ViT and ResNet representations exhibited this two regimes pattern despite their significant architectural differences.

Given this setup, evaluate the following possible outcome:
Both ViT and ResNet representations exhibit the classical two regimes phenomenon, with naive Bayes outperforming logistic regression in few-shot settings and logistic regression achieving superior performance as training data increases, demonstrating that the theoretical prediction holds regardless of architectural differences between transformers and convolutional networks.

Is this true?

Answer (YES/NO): YES